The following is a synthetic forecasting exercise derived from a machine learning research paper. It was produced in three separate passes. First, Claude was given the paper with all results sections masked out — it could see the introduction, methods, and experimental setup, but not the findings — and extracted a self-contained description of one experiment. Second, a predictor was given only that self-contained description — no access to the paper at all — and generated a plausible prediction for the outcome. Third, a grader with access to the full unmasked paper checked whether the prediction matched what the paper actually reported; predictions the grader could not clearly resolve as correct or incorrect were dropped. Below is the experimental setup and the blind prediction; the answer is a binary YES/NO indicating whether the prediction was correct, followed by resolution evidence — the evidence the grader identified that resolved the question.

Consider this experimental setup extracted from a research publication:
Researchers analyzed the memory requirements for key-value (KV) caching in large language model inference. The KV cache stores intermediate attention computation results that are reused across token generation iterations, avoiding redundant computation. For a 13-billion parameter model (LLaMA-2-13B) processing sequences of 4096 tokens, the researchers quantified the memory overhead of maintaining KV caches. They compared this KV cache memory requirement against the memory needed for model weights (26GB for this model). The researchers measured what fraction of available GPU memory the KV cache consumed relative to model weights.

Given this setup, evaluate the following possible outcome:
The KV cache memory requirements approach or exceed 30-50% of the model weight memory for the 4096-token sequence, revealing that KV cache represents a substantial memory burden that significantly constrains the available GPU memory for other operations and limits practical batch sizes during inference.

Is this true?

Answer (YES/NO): NO